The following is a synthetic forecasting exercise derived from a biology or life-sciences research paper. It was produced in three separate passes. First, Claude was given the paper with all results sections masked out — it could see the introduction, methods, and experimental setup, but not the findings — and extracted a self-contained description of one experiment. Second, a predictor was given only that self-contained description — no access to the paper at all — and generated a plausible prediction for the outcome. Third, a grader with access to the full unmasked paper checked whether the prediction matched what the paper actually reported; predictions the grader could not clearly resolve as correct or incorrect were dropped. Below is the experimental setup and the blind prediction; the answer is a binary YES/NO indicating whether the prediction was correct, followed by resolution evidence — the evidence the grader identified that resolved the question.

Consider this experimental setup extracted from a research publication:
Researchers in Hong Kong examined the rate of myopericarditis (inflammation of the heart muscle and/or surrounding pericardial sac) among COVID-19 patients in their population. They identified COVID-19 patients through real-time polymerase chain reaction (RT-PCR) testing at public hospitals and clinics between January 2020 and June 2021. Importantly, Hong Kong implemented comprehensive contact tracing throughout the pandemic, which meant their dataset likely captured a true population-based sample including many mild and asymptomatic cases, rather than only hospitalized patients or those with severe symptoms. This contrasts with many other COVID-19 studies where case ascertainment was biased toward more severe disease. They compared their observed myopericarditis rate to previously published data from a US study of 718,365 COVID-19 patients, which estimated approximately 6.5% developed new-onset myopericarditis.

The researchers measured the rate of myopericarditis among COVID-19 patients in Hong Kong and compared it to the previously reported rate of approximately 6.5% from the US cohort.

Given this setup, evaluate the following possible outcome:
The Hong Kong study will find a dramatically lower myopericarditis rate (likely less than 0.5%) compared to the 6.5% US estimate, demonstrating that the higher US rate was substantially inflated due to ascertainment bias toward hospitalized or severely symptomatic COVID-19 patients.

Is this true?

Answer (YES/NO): YES